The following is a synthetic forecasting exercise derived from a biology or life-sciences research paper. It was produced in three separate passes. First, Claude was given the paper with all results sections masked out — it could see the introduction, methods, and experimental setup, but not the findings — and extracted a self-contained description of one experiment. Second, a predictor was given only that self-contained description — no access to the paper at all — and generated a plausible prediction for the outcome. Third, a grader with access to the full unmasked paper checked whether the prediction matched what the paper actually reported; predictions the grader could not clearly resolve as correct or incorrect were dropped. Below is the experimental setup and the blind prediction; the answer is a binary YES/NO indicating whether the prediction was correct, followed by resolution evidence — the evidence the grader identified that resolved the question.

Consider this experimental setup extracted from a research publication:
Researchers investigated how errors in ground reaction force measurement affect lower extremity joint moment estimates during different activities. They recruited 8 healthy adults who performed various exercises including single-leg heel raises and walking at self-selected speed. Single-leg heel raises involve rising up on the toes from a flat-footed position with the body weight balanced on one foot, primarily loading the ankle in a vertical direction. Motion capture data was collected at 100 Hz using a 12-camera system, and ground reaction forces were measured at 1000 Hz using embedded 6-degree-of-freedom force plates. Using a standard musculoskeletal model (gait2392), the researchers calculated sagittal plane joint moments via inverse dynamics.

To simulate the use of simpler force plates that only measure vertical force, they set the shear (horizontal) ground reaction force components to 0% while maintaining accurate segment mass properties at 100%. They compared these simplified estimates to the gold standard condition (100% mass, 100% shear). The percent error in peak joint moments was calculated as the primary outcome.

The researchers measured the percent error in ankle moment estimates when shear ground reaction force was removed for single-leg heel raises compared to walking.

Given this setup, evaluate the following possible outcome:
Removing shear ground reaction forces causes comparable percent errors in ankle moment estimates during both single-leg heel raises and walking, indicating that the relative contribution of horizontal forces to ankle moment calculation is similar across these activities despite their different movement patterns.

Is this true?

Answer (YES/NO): NO